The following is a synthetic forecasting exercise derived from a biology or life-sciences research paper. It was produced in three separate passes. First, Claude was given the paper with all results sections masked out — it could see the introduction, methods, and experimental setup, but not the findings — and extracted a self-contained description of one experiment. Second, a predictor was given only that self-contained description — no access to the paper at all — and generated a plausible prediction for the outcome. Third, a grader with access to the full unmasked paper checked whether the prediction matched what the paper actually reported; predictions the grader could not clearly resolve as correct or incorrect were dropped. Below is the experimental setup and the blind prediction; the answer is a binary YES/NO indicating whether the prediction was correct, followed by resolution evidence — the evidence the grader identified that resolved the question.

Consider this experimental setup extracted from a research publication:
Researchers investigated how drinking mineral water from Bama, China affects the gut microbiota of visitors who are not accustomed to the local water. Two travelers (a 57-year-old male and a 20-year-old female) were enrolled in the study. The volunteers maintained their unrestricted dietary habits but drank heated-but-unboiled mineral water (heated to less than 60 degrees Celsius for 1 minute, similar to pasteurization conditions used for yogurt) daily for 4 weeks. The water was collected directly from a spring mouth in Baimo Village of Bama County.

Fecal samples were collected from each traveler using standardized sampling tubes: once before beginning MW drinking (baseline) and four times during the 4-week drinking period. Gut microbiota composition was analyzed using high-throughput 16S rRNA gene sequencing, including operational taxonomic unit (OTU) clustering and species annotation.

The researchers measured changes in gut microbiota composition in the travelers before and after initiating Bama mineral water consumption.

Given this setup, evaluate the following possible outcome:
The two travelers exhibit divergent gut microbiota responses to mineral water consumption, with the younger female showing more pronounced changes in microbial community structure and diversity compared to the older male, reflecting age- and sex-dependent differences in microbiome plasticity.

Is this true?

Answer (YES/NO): NO